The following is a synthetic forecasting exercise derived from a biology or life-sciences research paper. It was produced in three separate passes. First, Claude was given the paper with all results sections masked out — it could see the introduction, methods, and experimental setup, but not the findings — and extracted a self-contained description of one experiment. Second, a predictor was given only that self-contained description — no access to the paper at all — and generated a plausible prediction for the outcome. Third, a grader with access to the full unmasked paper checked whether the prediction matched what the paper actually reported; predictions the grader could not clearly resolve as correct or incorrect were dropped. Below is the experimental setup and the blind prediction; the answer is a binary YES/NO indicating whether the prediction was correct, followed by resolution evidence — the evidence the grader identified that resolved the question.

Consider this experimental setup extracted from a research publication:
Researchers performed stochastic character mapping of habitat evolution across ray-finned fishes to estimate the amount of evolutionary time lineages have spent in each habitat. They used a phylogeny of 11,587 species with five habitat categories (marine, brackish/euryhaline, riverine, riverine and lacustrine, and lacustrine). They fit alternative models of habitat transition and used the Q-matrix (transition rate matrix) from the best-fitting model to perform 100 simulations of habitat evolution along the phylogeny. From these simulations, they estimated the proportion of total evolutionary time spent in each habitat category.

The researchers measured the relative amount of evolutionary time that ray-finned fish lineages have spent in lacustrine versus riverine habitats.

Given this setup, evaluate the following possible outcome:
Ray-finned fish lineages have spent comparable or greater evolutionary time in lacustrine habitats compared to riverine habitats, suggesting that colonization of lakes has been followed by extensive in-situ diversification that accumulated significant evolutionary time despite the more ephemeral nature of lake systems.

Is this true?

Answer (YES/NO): NO